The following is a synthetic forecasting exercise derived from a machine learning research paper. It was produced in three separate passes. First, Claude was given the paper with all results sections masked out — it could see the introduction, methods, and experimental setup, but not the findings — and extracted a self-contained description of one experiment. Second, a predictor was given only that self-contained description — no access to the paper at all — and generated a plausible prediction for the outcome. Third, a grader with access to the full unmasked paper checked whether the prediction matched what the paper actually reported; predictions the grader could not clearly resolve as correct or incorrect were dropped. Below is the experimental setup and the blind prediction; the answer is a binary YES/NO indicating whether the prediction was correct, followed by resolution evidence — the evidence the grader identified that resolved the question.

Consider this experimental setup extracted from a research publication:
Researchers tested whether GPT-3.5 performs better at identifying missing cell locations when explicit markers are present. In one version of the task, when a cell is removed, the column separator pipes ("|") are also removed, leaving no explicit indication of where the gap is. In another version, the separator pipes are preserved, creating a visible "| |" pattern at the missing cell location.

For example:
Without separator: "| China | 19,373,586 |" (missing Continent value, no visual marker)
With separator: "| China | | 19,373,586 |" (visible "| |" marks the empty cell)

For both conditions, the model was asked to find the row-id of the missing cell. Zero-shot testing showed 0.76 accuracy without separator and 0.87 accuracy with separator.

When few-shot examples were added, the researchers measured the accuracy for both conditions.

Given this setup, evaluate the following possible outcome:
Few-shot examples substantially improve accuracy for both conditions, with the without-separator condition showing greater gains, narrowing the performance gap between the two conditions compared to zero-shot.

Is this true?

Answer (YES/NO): NO